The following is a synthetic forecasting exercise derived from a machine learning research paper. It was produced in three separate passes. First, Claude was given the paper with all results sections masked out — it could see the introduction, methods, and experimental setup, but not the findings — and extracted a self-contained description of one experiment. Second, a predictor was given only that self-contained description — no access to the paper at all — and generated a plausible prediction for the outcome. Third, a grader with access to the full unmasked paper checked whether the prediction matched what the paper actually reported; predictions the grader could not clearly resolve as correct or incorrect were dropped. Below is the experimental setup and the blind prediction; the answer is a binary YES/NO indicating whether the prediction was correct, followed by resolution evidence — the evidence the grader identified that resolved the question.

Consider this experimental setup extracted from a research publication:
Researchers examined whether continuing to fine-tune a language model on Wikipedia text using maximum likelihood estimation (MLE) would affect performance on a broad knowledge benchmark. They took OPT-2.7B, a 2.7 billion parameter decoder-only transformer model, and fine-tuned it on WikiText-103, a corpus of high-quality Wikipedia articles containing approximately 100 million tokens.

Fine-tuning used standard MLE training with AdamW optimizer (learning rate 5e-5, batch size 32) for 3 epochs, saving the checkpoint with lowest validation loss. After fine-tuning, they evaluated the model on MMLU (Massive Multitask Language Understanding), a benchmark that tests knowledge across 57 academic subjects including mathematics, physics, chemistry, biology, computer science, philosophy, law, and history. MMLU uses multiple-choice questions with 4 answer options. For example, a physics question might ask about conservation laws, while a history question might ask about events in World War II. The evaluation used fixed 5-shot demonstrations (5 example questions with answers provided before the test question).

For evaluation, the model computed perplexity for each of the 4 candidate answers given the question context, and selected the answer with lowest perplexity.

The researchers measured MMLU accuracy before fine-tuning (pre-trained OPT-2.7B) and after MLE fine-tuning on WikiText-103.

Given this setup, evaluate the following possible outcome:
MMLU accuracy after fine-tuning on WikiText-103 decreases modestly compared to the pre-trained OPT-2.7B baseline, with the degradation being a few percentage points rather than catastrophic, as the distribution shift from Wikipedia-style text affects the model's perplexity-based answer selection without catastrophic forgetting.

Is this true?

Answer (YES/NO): NO